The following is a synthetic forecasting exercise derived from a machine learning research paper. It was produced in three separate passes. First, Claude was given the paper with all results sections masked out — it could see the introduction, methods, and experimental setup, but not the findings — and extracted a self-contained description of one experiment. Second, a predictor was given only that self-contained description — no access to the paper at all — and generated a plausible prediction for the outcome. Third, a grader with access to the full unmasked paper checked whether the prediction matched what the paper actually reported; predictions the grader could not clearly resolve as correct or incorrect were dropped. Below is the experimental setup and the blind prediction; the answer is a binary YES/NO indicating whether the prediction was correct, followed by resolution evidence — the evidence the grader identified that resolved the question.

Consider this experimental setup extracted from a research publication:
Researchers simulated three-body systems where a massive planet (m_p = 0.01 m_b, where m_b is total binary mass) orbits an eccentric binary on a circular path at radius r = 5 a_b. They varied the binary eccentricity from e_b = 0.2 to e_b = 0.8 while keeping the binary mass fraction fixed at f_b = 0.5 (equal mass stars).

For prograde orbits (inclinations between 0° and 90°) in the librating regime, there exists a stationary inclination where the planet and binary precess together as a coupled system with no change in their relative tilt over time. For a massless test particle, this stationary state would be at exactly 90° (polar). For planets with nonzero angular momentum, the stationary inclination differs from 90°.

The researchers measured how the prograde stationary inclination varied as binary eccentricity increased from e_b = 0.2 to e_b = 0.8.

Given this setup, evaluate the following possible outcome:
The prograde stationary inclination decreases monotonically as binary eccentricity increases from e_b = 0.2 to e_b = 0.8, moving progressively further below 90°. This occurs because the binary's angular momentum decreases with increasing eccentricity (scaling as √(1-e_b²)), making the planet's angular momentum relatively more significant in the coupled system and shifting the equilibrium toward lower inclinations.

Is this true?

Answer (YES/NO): NO